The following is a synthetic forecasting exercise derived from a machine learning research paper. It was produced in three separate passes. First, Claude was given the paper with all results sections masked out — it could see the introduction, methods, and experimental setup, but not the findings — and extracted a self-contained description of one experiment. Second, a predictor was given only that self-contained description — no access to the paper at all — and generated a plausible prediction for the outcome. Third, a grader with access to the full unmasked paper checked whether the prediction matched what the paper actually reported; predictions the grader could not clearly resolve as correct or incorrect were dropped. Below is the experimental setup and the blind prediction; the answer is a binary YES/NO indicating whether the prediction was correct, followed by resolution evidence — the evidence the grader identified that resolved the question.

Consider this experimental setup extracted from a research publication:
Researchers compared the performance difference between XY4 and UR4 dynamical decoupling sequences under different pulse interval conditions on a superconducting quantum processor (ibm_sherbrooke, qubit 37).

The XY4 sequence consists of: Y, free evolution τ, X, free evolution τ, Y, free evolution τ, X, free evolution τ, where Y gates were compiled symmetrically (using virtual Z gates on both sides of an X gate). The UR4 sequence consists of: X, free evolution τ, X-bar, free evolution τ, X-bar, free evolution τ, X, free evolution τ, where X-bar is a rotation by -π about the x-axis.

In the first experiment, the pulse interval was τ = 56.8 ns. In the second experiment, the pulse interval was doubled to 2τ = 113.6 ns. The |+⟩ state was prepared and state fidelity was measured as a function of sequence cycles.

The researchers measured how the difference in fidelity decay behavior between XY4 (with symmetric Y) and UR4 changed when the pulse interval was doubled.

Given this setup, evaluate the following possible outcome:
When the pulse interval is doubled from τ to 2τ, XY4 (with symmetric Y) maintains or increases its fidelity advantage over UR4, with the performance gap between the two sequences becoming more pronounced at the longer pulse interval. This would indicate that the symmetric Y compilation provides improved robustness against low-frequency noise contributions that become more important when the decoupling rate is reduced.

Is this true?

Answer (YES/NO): NO